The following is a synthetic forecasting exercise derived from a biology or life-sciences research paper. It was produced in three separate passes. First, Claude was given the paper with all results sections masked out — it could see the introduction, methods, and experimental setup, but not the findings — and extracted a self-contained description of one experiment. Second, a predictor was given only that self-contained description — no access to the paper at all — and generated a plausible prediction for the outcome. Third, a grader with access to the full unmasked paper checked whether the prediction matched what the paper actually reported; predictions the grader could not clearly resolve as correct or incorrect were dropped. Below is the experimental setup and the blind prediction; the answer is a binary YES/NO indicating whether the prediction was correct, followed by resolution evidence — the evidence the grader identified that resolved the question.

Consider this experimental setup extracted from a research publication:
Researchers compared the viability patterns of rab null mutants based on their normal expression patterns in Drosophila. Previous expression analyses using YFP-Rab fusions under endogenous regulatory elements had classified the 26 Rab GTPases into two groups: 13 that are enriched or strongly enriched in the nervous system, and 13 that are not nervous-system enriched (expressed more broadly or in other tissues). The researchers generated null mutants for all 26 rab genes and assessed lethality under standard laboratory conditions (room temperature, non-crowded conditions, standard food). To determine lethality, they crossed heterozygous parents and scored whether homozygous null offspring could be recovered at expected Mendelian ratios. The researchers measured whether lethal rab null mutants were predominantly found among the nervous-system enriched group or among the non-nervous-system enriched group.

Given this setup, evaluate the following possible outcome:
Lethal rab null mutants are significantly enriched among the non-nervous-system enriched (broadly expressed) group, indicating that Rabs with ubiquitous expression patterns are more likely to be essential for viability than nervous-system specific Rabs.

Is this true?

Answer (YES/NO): YES